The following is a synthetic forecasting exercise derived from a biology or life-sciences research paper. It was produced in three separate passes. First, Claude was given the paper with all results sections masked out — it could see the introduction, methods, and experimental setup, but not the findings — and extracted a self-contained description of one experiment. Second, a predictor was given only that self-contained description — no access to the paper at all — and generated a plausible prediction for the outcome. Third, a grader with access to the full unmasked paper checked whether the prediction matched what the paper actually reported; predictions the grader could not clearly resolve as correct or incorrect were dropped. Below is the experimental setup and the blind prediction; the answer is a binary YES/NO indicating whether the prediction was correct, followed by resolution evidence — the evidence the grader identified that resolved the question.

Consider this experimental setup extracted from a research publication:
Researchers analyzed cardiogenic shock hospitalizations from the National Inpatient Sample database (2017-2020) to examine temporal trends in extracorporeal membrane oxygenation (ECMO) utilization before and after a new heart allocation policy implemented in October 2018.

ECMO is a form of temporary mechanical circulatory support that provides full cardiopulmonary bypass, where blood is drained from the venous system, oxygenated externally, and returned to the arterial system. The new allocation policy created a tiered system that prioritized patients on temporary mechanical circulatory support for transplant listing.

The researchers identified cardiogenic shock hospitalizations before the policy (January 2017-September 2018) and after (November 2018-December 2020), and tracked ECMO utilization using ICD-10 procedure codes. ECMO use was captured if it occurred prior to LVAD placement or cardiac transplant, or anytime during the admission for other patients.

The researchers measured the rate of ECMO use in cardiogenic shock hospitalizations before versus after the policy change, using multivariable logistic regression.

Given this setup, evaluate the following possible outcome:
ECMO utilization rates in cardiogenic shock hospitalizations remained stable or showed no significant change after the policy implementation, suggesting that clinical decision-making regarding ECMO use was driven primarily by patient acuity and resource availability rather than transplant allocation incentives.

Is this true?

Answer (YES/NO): YES